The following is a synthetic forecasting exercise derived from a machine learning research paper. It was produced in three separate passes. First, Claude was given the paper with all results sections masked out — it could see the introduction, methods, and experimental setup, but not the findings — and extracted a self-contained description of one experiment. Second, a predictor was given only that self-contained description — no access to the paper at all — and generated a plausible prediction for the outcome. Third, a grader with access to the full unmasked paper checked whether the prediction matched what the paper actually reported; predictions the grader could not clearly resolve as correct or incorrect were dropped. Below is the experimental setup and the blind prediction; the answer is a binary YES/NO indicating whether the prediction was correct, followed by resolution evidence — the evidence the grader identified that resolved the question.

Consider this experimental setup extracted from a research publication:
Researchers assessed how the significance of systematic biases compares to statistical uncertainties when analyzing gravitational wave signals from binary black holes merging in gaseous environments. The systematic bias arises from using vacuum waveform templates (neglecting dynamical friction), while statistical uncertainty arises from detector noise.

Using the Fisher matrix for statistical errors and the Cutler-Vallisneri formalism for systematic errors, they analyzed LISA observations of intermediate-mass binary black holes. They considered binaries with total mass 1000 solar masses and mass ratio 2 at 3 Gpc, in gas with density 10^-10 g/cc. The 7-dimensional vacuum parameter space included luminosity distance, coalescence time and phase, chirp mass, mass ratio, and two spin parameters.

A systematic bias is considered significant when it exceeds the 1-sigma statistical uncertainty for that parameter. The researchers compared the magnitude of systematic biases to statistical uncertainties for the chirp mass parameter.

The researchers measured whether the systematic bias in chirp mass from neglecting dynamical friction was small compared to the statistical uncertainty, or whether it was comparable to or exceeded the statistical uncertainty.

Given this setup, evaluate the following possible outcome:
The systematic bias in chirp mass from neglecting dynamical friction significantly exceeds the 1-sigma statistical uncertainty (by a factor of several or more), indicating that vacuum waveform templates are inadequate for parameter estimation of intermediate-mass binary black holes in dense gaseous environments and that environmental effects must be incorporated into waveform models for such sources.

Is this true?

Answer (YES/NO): YES